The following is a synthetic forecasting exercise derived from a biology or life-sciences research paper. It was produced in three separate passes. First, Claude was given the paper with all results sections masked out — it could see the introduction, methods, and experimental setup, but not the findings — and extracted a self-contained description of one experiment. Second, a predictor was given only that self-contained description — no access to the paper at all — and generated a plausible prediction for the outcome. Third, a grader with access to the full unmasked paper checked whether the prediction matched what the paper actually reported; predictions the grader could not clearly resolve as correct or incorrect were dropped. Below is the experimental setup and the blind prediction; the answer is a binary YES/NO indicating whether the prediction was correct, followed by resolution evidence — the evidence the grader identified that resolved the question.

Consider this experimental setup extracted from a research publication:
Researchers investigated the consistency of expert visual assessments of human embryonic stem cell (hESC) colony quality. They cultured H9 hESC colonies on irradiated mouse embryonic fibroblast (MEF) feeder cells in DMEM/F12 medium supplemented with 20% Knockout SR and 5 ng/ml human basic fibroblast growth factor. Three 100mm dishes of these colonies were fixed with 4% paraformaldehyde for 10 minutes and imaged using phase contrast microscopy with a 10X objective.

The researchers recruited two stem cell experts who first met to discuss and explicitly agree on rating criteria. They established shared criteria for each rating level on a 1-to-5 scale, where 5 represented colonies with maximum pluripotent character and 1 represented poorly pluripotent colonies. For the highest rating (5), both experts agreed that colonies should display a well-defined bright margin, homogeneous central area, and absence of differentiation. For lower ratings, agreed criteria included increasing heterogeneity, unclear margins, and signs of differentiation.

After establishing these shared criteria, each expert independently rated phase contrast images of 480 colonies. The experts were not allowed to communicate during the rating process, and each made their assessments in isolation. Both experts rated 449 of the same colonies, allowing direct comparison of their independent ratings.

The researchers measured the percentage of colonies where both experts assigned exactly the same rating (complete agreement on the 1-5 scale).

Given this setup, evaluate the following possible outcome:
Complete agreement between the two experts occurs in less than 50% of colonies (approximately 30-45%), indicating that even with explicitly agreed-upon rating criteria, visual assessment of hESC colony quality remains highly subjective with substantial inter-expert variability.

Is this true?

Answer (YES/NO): NO